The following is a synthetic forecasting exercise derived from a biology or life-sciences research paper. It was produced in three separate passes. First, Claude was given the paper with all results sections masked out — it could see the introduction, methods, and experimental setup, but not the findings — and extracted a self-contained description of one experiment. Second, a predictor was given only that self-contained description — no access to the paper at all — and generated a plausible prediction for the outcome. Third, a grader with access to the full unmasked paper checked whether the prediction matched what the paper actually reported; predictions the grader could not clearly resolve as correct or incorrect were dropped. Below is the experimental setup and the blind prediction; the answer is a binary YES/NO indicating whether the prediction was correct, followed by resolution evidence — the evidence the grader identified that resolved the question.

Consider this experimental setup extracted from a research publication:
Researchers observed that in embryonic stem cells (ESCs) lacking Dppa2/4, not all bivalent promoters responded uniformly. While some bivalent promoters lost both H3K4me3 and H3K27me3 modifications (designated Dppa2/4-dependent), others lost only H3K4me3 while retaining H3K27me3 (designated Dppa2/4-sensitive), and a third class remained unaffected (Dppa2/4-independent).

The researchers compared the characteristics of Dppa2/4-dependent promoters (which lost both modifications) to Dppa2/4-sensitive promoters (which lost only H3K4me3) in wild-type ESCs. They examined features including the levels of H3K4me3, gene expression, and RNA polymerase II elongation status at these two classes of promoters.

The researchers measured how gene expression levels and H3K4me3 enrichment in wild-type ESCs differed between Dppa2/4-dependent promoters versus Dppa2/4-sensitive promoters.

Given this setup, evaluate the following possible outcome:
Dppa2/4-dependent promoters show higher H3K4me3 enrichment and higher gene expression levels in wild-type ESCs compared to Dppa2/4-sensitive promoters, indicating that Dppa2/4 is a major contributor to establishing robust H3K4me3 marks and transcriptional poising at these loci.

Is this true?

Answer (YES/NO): NO